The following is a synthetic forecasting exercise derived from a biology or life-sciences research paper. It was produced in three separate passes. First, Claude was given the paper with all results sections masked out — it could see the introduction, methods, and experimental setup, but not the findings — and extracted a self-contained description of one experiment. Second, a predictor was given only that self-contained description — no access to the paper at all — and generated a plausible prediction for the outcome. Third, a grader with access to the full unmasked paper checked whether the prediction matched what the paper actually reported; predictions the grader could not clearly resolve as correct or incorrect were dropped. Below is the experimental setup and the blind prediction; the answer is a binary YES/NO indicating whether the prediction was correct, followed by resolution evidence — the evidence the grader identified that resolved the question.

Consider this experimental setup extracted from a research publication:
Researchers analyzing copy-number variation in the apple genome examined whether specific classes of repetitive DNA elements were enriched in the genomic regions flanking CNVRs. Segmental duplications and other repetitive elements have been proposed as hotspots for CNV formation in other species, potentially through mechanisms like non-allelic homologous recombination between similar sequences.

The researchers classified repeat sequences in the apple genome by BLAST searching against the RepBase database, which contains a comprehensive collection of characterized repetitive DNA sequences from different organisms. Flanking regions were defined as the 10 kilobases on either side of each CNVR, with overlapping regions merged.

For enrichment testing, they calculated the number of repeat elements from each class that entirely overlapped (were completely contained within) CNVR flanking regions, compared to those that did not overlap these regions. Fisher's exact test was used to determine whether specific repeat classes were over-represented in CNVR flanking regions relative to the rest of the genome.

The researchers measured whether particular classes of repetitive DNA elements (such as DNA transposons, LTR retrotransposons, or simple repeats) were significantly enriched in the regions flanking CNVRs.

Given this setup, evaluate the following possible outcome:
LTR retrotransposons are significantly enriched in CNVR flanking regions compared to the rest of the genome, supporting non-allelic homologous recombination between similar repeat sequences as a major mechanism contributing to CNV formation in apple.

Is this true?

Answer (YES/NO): NO